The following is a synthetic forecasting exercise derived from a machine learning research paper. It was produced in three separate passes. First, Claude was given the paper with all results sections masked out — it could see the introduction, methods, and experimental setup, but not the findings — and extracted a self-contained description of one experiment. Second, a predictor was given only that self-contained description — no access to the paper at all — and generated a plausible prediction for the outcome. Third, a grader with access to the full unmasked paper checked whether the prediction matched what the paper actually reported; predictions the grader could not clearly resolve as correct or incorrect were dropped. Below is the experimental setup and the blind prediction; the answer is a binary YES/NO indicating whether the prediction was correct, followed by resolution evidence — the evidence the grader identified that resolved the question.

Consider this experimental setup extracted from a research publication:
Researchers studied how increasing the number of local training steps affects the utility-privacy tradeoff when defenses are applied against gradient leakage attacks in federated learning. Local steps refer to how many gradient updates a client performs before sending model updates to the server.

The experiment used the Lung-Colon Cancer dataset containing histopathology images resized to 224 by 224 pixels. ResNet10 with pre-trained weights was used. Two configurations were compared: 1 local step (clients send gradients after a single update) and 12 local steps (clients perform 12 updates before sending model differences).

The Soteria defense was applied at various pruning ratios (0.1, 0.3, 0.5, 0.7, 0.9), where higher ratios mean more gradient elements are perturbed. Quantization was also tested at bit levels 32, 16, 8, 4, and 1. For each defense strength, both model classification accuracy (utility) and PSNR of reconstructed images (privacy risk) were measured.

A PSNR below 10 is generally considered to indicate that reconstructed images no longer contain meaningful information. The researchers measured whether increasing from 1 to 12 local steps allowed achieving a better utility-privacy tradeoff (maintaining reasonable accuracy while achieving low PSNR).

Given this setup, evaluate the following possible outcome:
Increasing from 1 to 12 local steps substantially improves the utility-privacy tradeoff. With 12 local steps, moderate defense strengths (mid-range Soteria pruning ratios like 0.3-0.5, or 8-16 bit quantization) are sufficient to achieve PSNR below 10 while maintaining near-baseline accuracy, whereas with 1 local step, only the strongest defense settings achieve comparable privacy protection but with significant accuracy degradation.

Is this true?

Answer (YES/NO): NO